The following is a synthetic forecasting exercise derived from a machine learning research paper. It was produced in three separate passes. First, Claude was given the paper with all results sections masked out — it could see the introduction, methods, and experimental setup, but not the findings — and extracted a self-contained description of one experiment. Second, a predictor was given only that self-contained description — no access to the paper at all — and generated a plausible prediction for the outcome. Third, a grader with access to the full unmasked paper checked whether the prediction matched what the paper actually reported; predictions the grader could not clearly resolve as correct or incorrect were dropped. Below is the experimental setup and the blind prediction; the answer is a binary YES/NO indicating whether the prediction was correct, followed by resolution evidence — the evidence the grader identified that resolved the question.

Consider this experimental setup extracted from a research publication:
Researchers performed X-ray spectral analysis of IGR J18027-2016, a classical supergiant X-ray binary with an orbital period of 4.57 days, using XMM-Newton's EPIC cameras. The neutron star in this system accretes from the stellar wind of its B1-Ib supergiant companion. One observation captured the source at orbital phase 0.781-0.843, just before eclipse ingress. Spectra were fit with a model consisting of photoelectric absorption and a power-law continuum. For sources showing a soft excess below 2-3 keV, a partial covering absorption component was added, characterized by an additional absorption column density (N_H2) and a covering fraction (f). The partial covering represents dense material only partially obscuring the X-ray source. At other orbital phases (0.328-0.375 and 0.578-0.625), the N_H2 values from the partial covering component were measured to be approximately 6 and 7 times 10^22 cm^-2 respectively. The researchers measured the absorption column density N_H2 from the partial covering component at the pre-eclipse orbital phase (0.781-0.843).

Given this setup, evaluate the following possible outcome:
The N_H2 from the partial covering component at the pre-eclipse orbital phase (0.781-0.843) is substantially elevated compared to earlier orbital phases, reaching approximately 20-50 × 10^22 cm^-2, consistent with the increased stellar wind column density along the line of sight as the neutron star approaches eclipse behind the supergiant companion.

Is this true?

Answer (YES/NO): NO